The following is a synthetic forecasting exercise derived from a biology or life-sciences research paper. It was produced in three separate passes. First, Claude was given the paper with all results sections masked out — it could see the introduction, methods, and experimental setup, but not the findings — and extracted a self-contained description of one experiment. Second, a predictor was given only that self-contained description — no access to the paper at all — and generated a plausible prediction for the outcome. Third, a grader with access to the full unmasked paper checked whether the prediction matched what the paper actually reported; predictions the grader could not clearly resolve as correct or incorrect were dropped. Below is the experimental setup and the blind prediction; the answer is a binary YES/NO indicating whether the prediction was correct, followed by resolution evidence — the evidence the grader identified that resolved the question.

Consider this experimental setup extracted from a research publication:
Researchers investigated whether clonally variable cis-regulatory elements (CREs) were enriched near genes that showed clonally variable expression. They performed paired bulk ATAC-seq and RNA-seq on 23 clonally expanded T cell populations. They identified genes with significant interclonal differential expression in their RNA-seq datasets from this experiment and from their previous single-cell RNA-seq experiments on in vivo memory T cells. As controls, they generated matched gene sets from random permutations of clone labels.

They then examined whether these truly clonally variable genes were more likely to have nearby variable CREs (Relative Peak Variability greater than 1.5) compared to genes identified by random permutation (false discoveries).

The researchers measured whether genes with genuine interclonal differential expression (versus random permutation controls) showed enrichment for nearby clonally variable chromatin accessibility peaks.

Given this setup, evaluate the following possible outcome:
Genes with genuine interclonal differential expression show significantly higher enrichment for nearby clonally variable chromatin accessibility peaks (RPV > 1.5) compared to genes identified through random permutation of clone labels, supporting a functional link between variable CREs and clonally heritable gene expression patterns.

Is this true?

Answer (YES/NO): YES